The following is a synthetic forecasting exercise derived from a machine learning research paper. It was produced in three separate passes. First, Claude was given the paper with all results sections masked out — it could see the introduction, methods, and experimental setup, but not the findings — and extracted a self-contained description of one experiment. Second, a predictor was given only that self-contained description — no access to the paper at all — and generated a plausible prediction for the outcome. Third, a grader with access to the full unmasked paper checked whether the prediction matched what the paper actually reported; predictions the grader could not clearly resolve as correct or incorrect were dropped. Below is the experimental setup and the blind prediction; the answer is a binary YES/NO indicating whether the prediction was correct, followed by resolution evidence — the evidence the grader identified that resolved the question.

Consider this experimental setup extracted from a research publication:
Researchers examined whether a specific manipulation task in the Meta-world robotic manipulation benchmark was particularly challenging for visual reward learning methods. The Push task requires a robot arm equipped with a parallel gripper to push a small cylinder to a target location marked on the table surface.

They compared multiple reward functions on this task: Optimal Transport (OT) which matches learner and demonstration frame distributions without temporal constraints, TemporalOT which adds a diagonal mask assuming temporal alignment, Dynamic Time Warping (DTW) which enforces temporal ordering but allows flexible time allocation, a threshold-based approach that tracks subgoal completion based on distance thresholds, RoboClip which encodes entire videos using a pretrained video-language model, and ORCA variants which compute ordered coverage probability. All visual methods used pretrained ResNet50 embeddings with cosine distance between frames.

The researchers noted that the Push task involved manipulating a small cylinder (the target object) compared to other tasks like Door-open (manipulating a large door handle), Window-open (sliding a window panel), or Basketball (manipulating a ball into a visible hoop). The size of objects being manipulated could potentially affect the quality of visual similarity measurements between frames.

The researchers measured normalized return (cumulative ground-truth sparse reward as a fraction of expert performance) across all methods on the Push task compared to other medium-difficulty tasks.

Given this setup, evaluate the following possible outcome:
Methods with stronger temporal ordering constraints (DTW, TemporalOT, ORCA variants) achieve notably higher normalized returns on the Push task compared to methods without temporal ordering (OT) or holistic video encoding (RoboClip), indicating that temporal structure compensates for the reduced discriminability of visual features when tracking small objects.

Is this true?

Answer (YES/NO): NO